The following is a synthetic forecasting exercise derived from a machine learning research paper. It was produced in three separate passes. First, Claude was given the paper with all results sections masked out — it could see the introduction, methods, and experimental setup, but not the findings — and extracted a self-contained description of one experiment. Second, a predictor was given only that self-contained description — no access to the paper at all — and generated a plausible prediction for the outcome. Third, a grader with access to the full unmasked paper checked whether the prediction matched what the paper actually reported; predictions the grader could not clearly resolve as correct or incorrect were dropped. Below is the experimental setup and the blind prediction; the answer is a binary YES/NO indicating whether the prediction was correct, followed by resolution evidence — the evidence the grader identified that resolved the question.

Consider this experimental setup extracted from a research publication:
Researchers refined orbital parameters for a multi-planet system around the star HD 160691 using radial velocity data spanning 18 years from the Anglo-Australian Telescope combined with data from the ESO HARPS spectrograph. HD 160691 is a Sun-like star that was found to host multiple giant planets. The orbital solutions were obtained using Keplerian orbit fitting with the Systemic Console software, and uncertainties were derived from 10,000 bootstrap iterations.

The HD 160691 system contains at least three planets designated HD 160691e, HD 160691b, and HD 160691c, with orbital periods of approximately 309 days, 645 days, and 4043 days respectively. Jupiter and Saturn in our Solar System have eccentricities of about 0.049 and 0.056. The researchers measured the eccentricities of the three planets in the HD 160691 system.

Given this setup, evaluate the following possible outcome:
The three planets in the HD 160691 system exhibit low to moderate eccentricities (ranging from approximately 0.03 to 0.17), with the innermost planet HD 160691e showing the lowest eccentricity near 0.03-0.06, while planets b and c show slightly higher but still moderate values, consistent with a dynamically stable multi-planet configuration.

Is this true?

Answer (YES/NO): NO